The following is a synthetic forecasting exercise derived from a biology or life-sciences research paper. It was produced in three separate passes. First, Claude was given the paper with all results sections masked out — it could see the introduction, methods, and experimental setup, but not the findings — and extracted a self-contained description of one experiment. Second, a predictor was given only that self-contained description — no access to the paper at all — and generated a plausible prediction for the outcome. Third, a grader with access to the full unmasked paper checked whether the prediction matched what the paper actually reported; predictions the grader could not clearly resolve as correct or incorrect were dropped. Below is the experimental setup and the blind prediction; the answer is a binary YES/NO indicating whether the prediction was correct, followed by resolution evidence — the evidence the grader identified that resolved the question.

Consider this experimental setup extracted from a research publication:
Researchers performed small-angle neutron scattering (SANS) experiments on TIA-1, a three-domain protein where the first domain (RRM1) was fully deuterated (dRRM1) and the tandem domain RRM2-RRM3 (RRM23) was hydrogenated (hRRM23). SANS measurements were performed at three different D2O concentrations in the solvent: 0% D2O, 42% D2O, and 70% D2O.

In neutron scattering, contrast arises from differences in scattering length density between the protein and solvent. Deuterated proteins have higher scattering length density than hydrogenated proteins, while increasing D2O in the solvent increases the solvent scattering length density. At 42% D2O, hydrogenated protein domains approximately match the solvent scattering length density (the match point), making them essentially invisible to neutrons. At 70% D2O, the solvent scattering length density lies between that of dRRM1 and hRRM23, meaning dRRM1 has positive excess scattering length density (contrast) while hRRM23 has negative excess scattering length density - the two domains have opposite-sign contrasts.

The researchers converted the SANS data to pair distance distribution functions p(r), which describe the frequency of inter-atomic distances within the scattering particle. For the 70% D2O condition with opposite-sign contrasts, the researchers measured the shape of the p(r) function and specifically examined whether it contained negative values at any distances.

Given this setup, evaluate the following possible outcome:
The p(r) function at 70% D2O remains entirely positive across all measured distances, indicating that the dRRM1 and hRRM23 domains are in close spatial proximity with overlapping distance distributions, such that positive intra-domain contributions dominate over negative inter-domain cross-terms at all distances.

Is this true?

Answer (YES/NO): NO